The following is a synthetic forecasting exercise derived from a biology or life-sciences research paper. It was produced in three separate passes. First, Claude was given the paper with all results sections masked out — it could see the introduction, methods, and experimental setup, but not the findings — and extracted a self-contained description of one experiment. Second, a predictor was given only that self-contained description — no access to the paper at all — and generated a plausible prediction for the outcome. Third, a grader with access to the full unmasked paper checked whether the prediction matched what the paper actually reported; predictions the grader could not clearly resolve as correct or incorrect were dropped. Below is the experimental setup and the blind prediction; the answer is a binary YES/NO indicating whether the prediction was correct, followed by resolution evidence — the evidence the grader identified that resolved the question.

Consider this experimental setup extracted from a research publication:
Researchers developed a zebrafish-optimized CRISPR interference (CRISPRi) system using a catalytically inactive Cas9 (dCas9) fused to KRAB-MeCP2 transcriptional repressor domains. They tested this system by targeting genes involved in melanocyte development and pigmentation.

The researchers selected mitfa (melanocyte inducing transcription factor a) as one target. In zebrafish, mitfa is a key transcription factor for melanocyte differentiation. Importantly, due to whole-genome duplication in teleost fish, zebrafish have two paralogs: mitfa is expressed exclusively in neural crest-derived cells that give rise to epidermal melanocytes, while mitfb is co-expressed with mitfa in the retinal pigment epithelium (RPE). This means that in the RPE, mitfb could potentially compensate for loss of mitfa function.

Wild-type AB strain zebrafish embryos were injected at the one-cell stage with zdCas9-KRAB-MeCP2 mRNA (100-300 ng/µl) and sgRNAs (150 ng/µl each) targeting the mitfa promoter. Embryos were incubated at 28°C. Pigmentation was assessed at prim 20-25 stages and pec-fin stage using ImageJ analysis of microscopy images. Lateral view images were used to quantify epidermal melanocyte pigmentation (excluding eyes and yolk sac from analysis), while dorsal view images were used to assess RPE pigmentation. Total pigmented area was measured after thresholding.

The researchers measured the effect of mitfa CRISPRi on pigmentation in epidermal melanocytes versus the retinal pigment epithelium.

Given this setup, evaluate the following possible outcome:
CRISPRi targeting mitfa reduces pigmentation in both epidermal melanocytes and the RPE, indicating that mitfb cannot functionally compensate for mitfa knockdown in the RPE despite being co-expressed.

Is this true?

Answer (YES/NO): NO